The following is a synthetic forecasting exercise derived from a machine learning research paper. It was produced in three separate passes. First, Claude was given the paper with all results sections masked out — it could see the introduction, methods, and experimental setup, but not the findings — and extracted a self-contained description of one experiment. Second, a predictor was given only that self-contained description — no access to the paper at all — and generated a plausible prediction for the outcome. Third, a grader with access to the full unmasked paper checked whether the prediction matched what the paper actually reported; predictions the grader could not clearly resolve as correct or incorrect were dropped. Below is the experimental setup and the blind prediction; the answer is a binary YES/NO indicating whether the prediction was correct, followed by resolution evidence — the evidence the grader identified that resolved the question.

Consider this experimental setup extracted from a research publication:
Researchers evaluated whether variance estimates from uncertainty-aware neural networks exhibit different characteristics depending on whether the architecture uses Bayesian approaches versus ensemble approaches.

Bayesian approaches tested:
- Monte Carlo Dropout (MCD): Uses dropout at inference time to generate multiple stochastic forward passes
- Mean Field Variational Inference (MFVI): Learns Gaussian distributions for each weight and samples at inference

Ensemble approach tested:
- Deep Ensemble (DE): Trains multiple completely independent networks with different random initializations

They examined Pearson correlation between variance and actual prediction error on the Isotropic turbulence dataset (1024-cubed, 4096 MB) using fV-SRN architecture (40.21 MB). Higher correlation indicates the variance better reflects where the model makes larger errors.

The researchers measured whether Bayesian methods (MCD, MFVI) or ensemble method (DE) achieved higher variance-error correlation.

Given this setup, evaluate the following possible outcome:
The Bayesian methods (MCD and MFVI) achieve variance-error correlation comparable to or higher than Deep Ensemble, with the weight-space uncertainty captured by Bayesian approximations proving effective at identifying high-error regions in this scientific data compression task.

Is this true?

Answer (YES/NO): NO